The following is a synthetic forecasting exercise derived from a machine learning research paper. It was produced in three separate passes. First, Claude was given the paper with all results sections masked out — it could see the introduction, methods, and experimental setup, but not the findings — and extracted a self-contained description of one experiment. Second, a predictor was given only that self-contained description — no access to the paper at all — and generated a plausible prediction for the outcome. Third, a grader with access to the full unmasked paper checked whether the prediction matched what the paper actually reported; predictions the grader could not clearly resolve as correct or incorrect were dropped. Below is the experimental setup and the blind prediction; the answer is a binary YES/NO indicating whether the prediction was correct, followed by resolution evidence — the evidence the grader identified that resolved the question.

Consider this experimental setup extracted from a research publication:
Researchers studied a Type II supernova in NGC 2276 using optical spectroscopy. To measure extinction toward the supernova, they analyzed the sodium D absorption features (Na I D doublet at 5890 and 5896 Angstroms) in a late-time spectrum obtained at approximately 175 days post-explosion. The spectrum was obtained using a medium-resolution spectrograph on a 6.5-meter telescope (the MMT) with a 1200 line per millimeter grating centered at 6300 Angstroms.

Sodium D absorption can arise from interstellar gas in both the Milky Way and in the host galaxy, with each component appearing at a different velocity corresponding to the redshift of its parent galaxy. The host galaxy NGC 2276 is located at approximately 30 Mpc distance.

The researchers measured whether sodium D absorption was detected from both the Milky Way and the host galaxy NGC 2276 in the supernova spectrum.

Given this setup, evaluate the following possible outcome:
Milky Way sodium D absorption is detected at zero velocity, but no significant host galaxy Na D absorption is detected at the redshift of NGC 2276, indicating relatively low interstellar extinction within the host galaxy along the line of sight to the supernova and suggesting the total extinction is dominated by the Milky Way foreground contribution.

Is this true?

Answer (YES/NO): NO